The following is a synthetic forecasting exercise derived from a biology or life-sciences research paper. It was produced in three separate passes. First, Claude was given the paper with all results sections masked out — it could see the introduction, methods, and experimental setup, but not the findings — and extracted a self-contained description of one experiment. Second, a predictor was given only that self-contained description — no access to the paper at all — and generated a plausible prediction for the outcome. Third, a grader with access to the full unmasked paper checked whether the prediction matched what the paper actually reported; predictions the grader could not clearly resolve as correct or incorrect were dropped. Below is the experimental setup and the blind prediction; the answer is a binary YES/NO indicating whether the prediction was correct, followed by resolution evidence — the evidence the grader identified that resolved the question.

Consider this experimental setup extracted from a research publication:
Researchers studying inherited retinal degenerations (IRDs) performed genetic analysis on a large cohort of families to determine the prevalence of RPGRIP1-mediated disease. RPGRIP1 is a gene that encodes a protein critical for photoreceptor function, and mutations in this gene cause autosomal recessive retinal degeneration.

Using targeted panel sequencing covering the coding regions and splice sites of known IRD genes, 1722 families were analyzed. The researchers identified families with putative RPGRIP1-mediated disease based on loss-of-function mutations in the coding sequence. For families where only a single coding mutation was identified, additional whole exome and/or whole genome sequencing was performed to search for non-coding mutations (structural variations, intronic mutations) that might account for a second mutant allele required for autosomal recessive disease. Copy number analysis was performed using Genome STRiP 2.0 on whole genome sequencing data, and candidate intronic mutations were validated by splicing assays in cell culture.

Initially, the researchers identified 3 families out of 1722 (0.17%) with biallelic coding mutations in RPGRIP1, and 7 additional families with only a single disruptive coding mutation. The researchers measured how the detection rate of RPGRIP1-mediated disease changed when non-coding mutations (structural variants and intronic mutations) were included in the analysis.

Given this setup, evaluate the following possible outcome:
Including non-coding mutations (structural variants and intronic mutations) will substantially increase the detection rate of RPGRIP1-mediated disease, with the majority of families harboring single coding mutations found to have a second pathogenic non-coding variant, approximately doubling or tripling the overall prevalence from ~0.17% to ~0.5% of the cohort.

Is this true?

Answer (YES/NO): YES